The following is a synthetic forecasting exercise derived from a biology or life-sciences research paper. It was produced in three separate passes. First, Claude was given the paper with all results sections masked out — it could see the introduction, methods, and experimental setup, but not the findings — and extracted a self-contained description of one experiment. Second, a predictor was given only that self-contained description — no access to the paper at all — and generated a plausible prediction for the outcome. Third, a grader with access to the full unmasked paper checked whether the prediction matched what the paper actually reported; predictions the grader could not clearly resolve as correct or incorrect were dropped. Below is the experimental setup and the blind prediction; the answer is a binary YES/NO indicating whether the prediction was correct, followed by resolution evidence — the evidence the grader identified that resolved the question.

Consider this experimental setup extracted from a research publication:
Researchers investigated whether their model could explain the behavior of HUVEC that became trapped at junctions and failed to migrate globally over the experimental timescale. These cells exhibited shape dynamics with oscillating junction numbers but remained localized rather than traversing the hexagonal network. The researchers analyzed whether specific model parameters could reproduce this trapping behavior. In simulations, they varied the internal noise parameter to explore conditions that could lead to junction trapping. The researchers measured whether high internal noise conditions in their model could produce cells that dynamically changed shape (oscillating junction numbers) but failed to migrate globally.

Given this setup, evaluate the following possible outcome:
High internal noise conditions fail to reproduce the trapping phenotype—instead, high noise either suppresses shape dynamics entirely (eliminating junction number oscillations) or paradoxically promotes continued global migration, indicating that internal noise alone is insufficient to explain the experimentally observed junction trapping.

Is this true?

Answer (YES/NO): NO